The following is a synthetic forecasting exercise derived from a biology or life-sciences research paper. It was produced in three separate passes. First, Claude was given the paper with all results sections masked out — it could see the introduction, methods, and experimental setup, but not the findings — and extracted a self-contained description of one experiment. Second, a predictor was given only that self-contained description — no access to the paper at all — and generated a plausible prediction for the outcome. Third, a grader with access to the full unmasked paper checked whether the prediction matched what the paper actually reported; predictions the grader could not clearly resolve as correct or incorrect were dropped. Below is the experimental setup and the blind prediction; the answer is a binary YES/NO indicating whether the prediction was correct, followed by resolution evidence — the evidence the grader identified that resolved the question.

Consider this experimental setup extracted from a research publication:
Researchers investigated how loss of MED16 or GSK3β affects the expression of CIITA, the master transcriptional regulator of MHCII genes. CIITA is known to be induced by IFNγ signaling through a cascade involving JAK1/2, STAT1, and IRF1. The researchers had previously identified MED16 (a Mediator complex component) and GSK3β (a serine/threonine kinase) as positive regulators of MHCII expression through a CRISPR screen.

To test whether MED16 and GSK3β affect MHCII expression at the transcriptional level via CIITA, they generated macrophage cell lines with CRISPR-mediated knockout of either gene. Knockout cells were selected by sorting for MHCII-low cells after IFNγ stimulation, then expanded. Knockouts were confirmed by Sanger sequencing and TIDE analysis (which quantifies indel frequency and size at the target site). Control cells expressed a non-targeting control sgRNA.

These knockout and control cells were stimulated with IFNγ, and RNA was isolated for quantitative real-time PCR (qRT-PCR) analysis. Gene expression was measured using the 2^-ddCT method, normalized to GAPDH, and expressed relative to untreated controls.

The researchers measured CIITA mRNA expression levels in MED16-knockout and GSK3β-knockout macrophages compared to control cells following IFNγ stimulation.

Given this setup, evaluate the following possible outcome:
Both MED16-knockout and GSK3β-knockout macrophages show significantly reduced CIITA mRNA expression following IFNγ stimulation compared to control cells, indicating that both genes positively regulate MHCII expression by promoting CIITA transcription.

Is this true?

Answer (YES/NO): YES